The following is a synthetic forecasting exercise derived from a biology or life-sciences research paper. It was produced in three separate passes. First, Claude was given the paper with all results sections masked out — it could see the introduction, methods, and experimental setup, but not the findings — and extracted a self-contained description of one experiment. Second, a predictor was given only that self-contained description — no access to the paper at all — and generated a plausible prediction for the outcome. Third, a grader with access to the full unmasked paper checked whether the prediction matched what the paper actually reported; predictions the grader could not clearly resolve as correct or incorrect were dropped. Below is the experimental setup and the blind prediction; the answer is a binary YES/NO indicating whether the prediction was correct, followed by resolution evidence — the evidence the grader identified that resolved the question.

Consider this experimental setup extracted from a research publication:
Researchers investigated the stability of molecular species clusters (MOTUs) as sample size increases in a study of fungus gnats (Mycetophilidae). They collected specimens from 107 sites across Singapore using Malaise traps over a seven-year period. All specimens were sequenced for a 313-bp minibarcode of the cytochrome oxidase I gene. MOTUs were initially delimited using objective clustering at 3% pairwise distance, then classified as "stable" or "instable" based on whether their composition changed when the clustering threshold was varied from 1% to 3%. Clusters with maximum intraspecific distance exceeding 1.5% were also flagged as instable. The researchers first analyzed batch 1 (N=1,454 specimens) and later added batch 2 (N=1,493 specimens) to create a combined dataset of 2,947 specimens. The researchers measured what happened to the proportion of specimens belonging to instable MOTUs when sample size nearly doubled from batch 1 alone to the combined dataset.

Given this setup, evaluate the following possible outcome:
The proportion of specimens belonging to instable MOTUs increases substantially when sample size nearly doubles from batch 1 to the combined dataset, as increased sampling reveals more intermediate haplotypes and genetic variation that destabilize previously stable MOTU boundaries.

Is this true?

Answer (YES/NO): YES